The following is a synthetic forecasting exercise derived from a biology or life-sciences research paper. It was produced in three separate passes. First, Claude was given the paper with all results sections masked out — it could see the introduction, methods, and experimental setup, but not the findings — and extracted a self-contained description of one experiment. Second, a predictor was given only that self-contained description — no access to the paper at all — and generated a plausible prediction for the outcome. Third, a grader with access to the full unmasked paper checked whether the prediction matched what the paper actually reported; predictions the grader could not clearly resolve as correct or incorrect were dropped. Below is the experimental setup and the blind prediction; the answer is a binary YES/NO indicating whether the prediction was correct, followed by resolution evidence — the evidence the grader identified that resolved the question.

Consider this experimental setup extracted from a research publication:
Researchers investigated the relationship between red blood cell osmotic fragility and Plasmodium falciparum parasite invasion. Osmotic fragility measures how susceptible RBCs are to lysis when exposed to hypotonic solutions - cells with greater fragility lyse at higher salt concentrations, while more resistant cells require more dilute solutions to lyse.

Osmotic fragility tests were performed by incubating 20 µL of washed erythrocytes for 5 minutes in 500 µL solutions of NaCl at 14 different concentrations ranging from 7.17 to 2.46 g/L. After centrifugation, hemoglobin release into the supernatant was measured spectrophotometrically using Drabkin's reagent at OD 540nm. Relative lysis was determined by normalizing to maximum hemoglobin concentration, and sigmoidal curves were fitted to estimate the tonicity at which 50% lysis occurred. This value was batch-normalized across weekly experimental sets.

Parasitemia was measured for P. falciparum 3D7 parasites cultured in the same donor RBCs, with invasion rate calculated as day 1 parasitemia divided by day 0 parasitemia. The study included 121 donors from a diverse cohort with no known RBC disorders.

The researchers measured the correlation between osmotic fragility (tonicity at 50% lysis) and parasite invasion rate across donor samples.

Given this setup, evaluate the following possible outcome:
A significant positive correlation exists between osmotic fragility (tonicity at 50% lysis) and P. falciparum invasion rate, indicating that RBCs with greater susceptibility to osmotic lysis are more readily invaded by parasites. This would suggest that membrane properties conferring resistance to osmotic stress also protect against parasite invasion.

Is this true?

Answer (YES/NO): NO